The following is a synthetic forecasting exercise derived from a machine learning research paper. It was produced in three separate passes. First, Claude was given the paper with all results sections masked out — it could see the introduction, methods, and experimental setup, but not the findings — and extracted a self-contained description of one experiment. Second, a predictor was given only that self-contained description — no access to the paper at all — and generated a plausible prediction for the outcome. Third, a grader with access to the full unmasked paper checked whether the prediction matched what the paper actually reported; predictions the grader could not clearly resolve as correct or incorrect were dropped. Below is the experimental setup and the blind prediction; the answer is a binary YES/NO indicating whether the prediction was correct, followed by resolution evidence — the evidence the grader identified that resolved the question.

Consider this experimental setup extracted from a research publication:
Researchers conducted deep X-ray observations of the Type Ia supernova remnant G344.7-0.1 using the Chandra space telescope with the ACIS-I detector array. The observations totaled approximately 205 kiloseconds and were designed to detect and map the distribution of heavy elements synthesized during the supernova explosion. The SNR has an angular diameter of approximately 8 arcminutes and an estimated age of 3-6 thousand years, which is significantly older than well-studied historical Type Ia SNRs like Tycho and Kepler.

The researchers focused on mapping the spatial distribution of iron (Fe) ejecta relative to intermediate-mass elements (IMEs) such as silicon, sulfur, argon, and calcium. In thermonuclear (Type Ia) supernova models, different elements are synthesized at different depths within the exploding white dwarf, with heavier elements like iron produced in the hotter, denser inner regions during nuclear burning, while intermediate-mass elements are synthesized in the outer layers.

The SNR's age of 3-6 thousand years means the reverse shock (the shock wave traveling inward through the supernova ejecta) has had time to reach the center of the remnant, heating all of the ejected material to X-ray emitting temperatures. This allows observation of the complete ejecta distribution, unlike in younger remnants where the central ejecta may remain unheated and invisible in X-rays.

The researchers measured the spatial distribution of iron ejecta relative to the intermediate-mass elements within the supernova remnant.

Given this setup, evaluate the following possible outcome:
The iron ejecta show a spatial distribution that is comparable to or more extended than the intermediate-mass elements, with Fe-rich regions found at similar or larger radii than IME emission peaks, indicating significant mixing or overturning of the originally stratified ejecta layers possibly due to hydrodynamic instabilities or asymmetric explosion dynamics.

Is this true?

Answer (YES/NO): NO